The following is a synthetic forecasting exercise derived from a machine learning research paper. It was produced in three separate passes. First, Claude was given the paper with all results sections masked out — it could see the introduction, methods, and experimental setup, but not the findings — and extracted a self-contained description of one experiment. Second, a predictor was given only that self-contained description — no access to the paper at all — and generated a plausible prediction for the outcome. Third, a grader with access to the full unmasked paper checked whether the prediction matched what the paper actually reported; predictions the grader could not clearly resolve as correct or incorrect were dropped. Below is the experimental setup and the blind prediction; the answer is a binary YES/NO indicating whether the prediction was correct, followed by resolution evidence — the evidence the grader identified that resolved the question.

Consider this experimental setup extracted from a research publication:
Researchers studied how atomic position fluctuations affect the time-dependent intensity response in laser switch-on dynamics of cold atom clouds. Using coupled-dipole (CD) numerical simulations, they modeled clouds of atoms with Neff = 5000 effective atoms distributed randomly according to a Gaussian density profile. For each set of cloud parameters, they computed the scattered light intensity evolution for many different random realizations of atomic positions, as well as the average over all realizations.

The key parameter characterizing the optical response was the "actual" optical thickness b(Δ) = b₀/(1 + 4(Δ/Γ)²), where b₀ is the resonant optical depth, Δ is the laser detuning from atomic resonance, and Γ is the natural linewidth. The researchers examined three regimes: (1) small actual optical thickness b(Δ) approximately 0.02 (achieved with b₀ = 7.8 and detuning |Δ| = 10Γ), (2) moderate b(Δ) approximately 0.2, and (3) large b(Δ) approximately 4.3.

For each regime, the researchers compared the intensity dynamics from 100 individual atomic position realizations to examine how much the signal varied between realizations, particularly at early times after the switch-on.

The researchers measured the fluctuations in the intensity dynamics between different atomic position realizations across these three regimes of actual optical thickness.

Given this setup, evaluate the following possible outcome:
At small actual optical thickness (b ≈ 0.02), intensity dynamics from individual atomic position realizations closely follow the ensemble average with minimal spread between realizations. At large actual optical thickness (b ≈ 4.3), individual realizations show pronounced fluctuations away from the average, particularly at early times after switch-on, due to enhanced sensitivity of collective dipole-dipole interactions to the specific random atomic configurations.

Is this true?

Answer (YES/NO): YES